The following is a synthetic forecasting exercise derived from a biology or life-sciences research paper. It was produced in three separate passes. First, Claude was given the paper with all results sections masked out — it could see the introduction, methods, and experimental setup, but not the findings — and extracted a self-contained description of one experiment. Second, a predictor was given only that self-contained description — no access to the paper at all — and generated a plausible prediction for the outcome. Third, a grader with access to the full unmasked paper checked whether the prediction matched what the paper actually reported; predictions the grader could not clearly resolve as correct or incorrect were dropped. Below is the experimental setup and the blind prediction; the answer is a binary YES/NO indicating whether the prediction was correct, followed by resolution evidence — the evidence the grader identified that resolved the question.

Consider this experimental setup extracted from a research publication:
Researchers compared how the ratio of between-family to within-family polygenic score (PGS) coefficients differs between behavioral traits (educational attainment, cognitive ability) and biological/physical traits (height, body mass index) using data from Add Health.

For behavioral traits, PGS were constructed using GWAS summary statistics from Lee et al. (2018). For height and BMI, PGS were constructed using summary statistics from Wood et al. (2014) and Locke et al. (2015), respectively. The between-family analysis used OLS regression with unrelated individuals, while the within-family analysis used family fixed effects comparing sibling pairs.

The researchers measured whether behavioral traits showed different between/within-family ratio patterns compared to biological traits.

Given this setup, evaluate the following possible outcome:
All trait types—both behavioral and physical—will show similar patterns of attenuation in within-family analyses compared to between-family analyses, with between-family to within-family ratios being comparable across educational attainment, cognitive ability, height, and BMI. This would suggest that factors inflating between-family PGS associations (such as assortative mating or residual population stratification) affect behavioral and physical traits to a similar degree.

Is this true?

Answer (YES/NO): NO